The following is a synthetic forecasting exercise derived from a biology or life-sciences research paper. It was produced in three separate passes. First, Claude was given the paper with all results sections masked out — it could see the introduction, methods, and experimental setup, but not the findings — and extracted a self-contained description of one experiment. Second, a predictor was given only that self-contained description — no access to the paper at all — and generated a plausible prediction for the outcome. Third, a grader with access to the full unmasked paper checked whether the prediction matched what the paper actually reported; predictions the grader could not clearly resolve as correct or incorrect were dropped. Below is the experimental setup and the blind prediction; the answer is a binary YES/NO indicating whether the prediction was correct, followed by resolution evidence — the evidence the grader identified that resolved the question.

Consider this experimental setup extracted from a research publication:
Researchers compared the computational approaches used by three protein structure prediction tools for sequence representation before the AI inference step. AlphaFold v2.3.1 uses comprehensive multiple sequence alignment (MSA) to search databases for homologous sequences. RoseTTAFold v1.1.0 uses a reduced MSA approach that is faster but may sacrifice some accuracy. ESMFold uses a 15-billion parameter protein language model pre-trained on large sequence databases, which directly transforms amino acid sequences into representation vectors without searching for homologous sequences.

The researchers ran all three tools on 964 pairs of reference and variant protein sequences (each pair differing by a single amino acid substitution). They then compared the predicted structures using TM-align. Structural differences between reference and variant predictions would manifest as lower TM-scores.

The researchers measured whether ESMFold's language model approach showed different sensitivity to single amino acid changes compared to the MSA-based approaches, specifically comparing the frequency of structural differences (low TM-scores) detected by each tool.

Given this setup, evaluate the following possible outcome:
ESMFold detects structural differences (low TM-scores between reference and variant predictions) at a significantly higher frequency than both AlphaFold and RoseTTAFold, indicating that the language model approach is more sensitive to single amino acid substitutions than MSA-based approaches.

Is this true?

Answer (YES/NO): NO